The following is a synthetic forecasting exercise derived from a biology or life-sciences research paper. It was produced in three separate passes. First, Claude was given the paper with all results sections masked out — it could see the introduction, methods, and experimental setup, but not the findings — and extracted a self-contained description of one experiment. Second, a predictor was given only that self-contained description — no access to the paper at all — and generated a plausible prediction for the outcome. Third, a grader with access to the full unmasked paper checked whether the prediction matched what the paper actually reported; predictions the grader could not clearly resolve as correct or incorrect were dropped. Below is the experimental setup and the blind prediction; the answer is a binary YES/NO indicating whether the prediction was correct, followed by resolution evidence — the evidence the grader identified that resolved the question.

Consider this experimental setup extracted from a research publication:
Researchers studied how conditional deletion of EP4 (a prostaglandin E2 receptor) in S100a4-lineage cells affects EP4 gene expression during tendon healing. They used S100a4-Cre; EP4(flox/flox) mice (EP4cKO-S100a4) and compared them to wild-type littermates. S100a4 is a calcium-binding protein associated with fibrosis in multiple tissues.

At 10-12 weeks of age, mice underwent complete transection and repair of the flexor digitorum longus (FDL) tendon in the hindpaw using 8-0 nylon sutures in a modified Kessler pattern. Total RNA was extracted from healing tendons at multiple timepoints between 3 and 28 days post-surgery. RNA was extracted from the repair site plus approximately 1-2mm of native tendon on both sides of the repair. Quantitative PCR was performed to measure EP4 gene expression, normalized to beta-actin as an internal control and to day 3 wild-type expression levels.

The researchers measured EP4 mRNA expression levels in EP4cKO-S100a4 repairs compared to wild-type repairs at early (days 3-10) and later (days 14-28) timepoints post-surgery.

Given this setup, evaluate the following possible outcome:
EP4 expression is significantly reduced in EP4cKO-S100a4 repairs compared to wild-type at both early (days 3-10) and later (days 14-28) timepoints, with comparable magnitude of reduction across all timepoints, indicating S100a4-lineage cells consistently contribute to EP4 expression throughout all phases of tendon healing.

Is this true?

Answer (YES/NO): NO